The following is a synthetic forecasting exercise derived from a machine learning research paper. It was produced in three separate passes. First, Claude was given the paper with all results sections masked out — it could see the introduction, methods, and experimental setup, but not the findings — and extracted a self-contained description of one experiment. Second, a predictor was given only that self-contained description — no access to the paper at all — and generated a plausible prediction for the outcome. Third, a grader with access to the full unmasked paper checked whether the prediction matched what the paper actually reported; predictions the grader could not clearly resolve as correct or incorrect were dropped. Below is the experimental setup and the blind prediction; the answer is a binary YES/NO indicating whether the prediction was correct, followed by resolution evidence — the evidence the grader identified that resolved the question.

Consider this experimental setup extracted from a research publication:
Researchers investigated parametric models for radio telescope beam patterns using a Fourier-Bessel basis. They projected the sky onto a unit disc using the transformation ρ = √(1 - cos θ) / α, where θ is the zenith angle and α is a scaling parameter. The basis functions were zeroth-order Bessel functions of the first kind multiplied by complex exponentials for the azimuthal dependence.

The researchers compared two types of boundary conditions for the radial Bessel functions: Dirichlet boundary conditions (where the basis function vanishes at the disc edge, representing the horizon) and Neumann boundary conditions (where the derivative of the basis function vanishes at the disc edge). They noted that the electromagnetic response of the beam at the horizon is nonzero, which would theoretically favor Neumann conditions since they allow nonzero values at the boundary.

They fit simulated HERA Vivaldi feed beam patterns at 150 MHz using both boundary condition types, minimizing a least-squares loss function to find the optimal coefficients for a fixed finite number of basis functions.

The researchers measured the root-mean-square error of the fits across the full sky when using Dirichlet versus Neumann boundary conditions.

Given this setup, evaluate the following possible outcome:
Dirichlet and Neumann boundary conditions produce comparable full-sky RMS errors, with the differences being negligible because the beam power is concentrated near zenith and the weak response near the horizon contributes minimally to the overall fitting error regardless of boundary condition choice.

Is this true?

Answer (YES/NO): NO